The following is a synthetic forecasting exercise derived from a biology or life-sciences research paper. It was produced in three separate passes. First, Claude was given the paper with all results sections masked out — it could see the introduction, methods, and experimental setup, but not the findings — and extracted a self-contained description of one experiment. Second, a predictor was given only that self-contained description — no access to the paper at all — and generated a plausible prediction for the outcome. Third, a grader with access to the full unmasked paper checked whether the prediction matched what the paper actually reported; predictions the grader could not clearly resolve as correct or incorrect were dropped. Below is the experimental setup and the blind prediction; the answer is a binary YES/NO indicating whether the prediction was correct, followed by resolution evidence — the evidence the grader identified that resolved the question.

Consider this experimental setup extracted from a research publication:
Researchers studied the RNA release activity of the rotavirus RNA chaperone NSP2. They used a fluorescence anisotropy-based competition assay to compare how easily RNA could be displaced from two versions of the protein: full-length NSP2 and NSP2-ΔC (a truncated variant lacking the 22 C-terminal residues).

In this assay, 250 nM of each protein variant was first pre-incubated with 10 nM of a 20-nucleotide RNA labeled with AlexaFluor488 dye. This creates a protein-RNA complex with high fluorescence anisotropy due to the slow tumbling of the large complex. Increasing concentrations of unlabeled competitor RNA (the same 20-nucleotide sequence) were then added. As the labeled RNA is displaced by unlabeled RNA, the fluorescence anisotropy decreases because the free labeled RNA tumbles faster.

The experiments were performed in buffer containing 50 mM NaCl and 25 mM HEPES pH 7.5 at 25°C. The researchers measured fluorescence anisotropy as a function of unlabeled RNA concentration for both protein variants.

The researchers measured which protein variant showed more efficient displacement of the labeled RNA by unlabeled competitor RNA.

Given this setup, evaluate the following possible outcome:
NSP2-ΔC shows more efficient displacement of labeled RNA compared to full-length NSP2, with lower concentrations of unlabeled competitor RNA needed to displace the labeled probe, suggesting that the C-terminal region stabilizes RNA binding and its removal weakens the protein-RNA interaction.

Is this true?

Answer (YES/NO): NO